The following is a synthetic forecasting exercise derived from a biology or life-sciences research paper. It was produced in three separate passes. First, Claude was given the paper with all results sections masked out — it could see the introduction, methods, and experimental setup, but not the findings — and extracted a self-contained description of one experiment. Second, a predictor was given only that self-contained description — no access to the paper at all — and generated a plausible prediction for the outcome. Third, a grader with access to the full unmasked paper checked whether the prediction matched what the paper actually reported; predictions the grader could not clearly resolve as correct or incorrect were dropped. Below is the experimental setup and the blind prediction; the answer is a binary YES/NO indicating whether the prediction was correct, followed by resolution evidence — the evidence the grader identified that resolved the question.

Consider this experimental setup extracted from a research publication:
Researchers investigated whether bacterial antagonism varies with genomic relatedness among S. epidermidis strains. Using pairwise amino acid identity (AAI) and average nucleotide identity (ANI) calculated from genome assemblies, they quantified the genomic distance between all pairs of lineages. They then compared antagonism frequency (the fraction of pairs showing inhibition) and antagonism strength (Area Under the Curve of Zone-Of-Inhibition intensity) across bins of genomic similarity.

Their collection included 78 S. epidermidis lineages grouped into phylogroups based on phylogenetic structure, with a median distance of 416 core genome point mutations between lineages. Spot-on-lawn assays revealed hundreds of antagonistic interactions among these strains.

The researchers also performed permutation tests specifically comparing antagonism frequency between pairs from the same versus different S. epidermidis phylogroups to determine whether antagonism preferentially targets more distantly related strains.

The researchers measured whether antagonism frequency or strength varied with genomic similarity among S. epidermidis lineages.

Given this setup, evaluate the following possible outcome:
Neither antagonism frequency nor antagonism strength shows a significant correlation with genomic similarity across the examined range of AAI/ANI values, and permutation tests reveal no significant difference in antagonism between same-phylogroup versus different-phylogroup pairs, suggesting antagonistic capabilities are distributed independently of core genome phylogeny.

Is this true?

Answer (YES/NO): NO